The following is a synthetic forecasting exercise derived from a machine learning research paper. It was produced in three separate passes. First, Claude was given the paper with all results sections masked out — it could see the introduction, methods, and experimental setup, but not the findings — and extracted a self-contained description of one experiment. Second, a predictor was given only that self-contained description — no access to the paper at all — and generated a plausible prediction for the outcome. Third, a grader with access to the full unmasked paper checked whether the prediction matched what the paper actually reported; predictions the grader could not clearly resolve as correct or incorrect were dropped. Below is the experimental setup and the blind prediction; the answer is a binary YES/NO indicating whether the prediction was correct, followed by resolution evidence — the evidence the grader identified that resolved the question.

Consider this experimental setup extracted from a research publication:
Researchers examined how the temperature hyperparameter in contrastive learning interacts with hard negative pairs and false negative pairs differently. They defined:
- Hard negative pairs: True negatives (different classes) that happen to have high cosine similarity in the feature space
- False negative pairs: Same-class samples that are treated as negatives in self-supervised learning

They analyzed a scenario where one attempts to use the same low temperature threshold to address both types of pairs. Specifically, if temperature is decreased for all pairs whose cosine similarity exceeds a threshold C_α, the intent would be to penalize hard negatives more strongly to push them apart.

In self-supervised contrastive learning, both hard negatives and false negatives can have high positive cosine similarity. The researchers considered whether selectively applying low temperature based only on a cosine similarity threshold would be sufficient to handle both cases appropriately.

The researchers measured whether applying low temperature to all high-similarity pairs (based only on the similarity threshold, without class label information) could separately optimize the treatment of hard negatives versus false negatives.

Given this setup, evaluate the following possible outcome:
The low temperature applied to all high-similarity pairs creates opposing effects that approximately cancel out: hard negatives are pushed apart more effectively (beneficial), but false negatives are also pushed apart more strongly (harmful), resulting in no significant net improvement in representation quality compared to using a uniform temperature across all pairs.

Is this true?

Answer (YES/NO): NO